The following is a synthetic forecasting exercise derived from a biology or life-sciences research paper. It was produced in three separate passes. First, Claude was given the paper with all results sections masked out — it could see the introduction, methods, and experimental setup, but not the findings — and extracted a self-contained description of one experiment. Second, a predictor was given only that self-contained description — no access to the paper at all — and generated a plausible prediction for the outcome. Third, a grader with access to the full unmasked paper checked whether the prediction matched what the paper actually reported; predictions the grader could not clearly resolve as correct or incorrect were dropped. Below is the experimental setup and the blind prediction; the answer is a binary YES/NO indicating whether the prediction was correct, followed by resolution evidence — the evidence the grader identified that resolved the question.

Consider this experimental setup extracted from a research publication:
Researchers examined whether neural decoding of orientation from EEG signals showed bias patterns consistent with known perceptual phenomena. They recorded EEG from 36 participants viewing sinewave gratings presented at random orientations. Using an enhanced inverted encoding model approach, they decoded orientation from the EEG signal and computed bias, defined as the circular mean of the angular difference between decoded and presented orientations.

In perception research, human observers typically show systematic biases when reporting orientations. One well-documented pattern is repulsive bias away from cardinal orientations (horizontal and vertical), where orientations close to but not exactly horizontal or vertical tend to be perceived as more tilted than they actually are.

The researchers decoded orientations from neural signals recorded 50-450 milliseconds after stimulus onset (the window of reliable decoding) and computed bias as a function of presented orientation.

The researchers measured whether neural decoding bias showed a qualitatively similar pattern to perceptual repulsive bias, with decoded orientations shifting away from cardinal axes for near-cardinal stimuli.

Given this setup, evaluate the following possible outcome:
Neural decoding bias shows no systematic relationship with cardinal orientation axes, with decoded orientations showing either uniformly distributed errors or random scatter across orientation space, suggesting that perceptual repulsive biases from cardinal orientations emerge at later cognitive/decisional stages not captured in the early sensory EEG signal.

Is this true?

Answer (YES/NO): NO